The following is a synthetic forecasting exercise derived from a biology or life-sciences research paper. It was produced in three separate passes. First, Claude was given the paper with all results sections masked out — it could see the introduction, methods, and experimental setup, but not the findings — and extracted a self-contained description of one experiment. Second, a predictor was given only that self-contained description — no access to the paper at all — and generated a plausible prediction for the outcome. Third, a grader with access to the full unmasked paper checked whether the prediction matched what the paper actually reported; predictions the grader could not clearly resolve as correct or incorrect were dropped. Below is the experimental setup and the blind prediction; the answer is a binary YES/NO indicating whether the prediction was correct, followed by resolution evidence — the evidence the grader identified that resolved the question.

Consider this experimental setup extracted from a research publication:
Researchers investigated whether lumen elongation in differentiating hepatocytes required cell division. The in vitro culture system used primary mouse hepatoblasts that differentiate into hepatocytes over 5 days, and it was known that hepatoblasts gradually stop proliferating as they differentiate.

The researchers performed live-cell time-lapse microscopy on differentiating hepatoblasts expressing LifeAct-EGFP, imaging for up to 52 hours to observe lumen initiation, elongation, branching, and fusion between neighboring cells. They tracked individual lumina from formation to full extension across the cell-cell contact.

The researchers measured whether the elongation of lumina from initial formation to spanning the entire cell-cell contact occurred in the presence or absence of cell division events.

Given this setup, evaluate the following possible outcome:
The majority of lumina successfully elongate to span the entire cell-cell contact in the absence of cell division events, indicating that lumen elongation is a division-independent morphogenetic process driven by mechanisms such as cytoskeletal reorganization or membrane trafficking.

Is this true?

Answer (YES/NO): YES